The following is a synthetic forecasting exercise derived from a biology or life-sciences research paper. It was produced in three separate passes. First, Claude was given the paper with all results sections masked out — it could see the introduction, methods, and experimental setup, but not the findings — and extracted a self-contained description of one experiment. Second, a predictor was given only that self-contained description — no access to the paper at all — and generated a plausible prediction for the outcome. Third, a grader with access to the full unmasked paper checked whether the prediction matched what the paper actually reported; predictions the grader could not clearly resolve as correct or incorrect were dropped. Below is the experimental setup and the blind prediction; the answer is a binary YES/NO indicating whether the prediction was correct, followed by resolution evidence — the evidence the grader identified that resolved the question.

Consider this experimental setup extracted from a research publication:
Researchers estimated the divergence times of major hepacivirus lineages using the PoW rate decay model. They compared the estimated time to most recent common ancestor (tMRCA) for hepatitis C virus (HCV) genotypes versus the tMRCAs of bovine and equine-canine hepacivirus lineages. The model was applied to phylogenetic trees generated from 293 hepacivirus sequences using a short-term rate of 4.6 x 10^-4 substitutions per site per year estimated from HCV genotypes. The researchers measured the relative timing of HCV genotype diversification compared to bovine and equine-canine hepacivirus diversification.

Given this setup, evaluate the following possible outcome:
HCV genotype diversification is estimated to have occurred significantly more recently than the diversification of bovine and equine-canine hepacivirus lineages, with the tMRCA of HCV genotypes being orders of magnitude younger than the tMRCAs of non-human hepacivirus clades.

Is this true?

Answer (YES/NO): NO